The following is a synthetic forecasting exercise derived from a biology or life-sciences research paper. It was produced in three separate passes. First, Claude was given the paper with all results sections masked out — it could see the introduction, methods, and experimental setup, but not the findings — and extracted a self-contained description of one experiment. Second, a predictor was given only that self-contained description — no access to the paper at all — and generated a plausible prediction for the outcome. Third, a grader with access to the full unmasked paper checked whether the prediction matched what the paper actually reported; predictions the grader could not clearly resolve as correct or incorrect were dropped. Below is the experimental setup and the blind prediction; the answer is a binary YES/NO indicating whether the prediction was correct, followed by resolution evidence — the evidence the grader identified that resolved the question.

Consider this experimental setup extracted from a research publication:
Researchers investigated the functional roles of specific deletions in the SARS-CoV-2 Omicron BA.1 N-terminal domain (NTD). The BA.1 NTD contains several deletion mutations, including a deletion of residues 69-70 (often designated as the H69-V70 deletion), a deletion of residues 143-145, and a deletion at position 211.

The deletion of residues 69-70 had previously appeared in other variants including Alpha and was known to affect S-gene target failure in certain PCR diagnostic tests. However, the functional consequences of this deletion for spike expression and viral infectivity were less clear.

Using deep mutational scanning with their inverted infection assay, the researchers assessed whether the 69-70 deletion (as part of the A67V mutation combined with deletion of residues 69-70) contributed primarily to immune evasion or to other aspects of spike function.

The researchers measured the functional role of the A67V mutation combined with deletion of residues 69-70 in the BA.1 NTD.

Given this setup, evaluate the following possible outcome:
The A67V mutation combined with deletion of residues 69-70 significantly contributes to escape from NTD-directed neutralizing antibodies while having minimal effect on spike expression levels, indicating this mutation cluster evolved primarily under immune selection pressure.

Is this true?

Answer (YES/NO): NO